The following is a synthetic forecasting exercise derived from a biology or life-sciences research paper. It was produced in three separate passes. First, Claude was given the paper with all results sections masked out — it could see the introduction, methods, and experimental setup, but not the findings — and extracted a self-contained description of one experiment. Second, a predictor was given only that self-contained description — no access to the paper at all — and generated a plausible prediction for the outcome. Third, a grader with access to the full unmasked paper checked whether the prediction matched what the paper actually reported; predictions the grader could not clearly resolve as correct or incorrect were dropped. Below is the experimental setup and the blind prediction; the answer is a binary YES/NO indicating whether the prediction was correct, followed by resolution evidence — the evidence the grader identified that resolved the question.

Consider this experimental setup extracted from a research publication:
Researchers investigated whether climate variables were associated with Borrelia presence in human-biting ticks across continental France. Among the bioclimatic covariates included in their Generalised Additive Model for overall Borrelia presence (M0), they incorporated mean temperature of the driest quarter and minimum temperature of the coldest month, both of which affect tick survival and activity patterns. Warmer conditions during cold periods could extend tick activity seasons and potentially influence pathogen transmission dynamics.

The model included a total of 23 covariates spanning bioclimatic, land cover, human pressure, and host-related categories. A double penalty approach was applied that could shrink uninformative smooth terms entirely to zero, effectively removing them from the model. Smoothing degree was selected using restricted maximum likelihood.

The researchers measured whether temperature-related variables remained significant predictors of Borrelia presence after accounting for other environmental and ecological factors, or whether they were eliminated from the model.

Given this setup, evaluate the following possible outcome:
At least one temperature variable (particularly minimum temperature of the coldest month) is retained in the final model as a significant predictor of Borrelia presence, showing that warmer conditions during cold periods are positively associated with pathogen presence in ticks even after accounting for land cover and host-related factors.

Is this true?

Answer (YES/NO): NO